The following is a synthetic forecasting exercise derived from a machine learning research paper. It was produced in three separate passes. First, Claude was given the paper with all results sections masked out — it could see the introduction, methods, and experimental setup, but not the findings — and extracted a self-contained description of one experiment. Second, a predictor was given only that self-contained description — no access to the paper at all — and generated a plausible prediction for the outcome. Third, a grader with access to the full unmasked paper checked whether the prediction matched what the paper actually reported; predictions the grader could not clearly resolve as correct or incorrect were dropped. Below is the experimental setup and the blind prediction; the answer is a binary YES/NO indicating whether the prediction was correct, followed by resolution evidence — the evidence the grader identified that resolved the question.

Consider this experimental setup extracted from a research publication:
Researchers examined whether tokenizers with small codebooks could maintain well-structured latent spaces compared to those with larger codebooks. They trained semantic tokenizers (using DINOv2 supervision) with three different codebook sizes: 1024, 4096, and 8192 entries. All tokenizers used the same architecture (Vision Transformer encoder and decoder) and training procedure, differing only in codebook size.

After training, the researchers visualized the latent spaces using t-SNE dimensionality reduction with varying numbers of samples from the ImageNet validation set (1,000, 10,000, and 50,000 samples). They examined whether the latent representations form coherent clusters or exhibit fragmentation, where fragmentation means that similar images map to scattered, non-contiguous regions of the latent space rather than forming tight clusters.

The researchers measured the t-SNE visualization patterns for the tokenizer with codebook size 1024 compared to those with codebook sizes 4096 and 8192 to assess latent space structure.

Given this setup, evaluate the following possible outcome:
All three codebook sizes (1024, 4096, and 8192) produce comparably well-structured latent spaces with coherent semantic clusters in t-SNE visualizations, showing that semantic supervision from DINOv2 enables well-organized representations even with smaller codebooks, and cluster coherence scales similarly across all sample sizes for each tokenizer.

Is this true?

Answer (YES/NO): NO